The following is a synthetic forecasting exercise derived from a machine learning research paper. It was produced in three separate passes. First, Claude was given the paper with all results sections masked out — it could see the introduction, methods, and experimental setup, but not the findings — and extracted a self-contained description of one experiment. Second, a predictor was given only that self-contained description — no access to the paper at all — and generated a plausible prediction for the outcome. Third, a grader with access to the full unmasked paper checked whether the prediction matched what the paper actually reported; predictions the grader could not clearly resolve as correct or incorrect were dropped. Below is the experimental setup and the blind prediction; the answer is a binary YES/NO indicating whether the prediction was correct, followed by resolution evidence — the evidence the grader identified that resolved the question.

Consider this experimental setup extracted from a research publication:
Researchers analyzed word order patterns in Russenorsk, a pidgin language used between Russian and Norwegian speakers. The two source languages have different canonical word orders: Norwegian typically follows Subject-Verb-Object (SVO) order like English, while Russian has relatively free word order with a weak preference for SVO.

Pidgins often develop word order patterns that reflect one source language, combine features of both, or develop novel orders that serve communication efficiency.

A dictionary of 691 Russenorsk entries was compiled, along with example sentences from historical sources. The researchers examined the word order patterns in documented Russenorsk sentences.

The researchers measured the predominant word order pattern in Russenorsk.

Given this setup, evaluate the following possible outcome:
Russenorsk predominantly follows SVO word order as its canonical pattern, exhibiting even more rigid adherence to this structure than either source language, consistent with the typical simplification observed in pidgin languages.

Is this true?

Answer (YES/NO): NO